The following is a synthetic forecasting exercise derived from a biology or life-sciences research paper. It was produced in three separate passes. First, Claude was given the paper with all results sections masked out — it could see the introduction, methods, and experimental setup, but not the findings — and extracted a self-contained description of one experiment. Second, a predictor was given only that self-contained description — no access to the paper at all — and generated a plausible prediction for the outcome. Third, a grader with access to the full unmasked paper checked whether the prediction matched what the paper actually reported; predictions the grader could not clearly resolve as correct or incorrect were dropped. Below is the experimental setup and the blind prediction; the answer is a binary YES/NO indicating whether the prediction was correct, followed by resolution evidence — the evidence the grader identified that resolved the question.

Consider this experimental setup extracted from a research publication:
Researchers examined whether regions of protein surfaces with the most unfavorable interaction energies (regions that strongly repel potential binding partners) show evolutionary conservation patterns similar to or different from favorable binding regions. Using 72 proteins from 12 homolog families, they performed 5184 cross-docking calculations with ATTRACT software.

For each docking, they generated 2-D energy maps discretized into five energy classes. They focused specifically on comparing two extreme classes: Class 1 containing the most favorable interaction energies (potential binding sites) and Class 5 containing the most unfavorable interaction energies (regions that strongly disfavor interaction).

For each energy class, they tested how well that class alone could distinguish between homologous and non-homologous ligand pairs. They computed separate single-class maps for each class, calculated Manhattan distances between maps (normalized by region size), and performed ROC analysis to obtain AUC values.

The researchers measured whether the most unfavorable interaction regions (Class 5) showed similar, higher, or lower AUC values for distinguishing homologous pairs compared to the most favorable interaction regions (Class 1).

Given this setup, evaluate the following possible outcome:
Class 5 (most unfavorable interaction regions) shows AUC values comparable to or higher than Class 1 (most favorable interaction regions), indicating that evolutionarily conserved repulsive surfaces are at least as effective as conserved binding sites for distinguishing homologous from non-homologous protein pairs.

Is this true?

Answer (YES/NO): YES